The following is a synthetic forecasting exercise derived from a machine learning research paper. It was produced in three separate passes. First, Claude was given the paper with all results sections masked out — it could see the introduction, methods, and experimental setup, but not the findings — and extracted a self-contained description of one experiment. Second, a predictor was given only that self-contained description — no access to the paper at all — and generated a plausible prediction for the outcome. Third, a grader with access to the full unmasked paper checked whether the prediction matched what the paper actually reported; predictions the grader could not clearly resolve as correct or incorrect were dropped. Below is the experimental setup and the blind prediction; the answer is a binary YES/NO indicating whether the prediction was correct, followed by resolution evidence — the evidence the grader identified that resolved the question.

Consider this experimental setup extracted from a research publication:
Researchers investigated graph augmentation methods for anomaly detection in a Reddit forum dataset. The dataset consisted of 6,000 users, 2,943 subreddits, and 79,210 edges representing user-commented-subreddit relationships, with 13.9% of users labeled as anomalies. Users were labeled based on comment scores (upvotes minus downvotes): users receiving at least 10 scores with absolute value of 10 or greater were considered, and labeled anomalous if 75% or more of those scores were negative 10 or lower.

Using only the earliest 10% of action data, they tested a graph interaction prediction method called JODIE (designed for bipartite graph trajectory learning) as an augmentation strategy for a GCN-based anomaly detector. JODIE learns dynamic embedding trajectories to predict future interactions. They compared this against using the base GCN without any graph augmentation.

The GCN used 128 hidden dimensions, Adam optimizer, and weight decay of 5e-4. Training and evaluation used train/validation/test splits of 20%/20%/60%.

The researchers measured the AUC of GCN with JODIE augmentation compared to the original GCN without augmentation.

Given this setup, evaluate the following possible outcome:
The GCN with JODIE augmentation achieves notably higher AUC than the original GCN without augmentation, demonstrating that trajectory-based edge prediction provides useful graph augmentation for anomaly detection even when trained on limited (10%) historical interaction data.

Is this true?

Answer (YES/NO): NO